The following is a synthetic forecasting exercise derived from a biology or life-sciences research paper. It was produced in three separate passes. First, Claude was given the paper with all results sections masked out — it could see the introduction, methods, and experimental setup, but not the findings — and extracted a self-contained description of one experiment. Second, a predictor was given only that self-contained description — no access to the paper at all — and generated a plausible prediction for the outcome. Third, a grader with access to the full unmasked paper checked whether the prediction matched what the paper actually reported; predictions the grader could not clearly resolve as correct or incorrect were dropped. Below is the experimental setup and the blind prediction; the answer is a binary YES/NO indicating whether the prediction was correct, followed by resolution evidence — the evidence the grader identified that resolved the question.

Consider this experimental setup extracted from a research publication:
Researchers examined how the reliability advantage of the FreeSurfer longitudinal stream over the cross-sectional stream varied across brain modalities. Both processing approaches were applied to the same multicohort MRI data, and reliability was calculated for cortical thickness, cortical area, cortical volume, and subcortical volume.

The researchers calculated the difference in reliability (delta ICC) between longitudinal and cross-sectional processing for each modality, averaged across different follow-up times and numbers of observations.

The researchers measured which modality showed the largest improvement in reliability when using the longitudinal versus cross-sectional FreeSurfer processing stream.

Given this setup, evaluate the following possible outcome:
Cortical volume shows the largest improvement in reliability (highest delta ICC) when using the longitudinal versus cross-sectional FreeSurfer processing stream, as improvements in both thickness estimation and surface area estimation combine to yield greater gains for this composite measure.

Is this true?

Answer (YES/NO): NO